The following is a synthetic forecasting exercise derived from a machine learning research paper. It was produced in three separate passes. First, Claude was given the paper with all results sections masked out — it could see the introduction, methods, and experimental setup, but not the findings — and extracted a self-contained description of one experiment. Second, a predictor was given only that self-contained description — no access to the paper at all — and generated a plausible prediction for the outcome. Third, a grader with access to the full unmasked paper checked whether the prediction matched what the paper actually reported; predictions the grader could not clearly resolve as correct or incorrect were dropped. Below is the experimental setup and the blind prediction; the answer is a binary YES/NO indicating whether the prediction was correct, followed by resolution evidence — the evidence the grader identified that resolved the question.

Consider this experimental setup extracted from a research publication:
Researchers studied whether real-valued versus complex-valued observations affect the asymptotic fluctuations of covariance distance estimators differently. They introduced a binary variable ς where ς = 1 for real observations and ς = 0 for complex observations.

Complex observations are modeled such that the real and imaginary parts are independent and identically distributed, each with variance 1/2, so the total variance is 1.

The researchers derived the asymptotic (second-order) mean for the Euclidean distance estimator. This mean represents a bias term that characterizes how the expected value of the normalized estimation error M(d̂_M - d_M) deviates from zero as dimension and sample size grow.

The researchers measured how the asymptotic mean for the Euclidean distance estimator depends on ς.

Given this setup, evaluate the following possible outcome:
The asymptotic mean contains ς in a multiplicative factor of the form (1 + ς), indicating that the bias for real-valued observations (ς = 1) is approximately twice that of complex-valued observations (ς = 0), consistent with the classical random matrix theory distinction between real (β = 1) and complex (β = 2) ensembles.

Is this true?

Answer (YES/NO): NO